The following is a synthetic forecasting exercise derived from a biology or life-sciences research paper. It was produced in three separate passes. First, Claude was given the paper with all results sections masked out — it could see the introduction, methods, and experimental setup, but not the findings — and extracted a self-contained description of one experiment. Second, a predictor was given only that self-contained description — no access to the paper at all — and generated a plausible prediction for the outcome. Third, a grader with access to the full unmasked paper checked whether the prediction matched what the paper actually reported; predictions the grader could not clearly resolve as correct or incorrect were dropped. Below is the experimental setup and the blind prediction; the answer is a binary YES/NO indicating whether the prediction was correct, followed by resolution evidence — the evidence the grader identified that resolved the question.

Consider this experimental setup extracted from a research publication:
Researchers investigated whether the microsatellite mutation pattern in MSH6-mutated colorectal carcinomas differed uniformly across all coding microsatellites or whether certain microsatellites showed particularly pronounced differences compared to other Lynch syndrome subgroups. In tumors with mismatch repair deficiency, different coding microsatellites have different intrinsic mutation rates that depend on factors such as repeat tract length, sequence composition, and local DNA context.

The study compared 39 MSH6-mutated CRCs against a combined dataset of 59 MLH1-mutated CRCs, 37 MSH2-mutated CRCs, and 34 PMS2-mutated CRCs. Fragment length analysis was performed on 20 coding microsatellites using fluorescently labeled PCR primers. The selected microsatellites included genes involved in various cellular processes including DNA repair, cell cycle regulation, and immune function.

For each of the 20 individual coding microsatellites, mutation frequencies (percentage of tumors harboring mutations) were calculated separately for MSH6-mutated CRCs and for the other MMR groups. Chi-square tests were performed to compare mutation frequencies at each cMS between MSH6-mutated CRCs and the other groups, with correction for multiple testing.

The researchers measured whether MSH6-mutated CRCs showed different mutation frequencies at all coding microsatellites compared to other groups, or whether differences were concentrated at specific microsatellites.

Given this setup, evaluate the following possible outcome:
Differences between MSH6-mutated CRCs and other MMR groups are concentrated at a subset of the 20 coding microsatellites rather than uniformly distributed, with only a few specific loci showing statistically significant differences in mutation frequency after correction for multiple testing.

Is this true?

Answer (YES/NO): NO